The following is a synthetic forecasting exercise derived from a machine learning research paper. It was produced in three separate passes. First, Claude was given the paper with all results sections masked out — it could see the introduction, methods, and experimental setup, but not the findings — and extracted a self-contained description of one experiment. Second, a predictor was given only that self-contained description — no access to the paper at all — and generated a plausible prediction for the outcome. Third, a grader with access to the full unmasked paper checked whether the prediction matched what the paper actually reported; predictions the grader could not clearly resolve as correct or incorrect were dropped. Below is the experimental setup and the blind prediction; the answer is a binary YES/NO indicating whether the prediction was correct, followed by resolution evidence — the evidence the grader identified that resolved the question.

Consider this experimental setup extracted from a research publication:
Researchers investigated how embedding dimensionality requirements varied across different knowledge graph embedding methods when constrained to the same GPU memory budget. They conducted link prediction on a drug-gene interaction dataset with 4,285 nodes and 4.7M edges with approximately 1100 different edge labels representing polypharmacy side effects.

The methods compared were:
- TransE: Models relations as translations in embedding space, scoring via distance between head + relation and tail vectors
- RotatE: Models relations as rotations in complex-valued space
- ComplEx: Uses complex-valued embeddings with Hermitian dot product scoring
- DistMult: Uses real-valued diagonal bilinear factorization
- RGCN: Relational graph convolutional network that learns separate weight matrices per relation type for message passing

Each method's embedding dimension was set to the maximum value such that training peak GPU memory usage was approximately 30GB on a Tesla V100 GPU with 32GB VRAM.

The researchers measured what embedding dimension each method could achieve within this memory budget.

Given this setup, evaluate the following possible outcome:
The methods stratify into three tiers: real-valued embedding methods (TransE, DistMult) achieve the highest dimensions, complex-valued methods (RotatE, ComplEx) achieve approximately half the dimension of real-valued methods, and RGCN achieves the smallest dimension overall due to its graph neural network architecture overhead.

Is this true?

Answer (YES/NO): NO